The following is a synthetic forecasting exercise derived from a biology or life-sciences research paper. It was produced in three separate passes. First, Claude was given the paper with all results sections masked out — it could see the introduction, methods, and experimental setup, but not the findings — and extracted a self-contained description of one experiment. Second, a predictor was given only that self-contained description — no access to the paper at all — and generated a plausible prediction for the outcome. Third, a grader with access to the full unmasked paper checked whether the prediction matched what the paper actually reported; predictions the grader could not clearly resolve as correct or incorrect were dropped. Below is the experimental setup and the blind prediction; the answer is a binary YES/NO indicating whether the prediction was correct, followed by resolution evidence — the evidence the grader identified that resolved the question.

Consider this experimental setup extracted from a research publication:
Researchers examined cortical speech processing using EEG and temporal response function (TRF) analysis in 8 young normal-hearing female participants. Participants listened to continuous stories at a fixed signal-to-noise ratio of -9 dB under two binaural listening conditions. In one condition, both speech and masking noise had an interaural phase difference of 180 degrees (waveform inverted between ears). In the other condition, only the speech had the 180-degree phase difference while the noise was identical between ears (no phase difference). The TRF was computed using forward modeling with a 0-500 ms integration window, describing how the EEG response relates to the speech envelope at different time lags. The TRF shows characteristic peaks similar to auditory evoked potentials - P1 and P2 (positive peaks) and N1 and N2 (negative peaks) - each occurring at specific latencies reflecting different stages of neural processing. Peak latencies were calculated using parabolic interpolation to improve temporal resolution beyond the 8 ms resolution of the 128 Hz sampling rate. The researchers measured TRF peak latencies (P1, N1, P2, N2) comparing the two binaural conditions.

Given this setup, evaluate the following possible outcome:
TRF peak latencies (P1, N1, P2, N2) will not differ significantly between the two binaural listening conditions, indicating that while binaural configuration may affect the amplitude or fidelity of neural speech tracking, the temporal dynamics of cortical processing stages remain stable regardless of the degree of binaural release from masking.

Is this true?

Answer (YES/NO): NO